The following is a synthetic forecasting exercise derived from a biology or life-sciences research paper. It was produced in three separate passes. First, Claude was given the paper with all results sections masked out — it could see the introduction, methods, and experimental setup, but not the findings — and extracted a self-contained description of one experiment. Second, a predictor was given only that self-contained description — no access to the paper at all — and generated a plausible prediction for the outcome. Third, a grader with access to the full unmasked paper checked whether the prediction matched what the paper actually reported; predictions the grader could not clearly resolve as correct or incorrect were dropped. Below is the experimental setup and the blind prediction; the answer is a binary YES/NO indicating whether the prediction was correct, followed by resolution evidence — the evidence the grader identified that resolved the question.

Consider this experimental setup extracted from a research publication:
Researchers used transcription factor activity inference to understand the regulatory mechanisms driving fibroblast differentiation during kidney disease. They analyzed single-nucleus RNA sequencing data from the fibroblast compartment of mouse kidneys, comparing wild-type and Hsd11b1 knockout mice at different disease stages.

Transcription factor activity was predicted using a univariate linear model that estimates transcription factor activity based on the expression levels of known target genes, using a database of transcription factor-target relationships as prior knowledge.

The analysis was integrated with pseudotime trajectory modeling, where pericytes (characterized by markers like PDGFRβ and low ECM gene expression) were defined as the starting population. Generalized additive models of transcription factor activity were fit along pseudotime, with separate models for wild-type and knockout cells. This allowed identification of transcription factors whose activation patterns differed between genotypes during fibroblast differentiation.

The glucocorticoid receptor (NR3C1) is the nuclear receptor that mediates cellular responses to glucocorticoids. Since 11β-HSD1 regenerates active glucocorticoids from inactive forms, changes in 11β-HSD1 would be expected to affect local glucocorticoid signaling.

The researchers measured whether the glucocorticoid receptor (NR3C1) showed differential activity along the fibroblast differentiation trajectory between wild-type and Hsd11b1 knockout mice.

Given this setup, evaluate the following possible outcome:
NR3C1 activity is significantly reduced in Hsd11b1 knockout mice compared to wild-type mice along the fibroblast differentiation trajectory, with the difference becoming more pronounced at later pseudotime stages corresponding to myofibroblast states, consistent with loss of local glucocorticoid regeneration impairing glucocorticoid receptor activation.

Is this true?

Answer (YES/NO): NO